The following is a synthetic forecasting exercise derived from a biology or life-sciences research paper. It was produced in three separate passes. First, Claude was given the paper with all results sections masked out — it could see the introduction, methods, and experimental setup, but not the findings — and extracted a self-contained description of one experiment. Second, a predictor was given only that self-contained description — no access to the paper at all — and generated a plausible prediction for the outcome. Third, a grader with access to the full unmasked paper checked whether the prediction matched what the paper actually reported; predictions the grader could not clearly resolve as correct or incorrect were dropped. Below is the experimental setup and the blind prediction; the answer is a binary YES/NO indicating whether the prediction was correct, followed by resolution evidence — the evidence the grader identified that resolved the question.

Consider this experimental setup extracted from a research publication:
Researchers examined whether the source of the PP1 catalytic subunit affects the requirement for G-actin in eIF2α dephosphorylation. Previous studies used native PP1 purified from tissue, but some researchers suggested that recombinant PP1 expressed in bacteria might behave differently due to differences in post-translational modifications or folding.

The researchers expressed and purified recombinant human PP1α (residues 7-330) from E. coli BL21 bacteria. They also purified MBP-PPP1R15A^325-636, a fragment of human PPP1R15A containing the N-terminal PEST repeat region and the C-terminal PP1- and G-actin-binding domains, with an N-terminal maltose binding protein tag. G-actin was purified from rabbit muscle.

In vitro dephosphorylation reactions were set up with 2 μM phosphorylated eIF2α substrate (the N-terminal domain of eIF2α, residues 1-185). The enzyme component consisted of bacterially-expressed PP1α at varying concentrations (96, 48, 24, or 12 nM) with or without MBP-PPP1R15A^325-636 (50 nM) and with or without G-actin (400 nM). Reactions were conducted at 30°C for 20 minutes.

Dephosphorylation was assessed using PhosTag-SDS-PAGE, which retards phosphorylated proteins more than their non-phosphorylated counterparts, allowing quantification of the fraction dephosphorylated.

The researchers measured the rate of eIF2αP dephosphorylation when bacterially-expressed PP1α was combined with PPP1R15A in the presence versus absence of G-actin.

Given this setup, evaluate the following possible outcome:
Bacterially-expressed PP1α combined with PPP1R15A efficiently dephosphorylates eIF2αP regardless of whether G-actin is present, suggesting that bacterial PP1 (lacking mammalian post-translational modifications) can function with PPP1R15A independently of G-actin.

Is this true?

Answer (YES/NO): NO